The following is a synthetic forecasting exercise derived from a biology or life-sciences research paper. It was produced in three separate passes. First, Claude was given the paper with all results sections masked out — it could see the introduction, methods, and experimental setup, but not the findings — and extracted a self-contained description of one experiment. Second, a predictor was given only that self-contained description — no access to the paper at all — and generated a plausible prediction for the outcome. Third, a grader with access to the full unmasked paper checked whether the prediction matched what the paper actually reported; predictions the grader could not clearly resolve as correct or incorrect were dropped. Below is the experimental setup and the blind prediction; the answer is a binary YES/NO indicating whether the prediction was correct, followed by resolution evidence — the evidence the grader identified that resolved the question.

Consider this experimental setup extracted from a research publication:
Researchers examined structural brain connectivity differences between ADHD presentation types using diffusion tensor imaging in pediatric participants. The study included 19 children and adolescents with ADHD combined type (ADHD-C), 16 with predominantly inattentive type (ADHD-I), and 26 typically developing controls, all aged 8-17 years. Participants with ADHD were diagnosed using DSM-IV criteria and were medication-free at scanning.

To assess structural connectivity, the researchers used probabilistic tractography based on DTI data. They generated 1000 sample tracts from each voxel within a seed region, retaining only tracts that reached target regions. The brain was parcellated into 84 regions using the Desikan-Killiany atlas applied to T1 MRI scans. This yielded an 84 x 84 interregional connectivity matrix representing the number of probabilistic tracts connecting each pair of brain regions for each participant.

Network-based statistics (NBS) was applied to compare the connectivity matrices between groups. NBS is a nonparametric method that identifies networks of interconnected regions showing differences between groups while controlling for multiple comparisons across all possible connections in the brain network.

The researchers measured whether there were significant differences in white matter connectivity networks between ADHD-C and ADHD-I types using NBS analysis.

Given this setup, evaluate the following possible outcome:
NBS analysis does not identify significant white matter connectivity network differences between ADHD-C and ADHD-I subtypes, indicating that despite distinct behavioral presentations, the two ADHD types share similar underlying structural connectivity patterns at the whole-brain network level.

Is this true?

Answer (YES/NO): YES